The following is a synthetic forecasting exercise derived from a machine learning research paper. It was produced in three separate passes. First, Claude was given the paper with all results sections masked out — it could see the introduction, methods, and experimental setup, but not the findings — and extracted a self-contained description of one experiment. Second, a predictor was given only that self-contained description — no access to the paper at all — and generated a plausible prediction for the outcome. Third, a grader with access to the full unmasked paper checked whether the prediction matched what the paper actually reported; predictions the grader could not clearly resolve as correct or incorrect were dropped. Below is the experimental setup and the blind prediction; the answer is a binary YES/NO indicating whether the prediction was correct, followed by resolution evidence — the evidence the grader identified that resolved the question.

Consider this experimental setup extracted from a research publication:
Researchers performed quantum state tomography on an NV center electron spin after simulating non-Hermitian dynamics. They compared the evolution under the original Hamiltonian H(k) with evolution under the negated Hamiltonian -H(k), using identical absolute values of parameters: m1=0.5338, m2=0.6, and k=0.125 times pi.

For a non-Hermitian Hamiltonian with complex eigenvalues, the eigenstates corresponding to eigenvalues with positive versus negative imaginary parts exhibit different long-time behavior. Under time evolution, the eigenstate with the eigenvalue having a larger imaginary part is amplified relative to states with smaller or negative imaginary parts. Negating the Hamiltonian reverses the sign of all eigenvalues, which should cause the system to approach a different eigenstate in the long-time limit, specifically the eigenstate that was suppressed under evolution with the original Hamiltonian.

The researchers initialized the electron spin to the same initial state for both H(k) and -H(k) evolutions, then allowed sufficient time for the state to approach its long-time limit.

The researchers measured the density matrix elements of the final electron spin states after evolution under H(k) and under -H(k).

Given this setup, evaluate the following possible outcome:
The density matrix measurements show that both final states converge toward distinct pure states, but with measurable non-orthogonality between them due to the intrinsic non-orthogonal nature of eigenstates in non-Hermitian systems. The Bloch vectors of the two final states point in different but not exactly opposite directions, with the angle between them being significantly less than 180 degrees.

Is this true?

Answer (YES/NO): YES